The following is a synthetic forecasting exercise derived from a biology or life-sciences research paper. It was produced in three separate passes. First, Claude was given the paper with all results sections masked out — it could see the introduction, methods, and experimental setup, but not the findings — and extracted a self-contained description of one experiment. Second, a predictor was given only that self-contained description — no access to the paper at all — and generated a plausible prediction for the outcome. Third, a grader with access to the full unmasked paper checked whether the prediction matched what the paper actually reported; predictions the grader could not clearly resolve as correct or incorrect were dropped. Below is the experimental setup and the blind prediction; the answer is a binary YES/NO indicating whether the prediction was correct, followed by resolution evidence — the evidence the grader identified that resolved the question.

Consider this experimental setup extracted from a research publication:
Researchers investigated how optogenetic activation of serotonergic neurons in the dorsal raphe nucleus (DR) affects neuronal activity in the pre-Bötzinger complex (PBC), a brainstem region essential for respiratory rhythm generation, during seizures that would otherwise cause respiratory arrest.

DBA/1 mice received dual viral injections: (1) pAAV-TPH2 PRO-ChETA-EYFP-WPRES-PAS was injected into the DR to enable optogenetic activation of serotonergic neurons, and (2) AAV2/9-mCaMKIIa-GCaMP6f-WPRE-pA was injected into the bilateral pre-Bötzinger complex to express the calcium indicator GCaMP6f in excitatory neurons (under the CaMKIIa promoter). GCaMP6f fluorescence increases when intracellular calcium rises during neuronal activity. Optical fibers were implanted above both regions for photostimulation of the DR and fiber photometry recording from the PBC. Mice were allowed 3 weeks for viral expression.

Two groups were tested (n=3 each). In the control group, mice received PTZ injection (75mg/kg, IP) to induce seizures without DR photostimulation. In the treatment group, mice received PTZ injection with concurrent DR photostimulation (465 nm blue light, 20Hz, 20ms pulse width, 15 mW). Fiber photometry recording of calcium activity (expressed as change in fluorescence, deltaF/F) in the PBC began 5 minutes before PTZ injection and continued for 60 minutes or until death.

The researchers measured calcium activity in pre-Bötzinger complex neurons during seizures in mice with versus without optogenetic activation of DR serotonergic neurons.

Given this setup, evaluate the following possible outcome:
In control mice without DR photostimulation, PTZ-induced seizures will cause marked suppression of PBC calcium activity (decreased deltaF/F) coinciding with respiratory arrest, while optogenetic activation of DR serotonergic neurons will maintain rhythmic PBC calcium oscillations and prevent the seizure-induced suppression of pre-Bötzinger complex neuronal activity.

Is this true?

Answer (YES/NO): NO